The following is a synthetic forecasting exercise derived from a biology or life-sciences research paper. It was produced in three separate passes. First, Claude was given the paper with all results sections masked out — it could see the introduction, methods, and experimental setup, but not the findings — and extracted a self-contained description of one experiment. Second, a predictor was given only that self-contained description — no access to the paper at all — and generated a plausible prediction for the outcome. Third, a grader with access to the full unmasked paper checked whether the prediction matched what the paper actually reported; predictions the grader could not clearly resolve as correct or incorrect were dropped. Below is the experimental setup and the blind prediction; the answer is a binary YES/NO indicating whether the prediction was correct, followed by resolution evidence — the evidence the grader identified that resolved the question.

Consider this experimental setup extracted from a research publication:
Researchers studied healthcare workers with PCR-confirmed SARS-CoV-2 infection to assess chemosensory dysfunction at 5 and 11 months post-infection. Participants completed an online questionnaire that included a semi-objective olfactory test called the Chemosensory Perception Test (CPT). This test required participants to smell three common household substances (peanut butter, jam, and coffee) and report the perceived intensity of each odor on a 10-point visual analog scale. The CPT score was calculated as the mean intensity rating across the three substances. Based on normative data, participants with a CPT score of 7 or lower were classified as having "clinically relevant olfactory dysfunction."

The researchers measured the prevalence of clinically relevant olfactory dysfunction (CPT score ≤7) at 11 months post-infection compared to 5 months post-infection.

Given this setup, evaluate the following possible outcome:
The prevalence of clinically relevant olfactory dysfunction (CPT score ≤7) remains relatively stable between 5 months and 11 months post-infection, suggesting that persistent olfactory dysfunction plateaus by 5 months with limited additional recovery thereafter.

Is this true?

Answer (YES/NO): YES